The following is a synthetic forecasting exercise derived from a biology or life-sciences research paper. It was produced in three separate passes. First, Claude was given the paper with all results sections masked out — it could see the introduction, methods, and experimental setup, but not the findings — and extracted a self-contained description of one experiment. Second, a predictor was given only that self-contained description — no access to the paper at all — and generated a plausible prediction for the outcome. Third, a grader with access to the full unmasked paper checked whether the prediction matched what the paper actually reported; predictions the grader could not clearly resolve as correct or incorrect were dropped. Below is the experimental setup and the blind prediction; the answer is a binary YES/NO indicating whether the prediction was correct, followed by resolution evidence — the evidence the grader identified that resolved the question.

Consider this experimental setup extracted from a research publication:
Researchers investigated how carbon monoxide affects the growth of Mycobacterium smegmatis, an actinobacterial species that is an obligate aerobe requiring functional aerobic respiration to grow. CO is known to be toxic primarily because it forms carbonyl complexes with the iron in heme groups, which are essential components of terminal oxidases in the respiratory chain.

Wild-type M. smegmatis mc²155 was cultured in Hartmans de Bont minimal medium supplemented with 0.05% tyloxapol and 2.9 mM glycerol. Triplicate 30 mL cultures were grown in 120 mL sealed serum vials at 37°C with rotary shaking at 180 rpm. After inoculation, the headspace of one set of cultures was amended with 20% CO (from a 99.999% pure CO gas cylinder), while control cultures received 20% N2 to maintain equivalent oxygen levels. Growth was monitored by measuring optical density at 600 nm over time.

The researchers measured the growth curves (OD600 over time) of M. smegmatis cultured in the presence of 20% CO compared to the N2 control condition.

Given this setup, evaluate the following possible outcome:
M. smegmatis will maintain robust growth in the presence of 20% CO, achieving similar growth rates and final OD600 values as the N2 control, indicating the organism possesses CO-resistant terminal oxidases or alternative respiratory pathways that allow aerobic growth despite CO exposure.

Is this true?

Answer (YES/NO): YES